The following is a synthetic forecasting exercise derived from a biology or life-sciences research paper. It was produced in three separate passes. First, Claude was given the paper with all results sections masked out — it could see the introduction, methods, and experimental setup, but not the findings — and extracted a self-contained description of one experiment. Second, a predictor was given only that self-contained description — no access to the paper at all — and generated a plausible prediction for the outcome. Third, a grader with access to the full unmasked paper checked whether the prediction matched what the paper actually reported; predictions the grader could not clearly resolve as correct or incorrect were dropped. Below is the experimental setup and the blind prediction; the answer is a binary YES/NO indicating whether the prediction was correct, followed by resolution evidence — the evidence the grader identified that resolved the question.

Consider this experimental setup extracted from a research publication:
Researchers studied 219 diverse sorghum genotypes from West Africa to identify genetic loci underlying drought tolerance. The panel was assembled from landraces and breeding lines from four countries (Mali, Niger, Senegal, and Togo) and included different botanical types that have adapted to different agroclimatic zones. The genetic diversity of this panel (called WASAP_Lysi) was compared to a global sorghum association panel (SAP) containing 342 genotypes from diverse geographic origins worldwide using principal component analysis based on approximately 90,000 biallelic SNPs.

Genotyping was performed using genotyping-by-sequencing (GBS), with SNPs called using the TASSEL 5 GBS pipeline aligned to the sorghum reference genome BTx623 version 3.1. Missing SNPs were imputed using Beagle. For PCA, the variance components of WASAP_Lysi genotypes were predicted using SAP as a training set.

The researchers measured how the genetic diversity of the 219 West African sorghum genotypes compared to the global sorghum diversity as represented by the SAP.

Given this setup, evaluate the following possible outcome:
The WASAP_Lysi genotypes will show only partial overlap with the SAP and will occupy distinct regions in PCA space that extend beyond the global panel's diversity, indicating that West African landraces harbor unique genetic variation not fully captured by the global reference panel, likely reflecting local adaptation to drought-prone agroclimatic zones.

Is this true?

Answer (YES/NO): NO